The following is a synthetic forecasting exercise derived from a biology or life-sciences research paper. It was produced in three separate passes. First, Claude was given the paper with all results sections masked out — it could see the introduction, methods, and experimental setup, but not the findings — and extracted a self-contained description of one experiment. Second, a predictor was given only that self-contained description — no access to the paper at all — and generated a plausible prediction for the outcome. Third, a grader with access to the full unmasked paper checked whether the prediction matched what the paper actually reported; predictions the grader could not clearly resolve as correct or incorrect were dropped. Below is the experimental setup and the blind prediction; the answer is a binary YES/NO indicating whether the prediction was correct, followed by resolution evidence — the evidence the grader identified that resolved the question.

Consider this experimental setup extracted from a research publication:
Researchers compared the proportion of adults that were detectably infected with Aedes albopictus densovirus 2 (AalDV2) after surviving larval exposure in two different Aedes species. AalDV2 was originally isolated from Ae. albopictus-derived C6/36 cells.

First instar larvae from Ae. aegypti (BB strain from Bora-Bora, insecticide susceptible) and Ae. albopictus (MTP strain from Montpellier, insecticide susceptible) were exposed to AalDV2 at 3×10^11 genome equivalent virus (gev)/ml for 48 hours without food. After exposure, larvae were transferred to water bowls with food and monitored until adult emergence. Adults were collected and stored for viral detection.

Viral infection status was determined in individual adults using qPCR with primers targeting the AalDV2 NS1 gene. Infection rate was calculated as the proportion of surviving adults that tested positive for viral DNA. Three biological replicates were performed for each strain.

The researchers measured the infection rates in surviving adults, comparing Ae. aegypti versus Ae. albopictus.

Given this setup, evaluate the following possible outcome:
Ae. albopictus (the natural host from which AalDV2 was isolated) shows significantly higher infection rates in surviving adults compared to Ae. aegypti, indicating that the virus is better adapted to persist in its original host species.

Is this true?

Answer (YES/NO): NO